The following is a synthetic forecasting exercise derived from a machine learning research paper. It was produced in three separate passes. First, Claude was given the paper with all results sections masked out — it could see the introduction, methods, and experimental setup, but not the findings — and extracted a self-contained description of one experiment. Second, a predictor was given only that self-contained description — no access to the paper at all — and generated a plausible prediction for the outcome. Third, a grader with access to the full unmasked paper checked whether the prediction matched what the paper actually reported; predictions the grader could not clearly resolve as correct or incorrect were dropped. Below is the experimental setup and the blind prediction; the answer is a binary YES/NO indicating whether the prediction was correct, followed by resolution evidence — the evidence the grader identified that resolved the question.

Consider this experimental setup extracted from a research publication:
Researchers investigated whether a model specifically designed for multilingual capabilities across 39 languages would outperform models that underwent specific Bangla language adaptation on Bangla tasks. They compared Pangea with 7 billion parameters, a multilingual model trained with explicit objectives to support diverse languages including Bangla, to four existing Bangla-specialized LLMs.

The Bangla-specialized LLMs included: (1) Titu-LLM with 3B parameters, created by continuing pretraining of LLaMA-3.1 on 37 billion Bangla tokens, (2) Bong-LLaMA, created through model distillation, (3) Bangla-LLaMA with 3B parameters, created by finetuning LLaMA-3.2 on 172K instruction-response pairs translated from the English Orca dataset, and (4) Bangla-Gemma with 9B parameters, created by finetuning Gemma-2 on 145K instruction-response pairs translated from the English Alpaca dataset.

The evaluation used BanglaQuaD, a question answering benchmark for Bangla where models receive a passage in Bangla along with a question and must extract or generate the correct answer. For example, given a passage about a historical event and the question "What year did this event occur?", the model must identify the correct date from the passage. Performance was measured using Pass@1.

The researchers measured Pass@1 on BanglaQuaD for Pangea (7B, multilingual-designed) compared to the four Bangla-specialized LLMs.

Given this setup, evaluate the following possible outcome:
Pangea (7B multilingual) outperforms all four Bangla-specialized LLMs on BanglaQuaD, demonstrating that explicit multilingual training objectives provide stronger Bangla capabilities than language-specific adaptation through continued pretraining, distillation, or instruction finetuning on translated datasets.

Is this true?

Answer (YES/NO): YES